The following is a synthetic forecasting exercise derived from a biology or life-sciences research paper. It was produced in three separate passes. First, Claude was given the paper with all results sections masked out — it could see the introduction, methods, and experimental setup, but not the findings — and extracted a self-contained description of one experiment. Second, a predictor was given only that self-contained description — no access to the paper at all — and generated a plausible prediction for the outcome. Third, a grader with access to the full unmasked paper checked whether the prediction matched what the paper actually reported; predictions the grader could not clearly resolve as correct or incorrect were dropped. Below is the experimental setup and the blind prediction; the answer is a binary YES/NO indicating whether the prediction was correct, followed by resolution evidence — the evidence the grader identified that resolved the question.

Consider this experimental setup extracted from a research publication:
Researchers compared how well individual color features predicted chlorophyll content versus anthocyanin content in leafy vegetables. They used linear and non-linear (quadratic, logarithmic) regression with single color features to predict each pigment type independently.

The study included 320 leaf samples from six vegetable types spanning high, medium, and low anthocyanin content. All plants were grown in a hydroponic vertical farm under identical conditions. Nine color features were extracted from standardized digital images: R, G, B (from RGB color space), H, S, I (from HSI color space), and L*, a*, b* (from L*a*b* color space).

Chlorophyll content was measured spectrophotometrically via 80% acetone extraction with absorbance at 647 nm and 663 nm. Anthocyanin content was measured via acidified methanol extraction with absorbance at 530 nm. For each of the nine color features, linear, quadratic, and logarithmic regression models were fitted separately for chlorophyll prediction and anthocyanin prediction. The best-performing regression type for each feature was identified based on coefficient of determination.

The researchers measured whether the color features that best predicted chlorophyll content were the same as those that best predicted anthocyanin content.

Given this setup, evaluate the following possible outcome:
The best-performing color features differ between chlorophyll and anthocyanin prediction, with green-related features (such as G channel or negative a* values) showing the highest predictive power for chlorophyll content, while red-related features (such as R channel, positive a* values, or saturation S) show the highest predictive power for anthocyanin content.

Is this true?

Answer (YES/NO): NO